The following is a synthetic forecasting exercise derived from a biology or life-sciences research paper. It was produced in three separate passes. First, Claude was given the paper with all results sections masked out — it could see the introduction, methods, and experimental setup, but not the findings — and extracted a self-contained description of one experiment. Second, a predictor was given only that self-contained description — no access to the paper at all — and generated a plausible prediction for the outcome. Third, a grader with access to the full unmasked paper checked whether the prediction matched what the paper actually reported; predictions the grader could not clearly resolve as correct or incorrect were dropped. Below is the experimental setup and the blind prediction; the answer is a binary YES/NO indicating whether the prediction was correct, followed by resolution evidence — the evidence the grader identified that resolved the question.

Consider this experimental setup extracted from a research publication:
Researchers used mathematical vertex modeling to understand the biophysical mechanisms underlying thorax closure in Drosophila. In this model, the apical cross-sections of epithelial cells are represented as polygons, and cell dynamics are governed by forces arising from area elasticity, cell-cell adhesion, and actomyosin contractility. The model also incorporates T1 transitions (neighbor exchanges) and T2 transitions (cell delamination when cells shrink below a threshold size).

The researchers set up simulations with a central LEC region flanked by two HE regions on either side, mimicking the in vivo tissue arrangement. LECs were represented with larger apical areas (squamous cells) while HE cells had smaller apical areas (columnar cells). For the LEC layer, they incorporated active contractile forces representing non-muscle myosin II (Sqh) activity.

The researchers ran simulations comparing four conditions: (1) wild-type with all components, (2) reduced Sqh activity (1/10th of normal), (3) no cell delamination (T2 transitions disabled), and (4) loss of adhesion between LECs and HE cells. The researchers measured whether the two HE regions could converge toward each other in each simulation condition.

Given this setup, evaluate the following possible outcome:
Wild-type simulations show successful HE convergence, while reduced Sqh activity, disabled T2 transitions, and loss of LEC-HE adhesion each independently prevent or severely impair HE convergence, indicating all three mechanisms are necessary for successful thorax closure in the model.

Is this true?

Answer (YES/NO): YES